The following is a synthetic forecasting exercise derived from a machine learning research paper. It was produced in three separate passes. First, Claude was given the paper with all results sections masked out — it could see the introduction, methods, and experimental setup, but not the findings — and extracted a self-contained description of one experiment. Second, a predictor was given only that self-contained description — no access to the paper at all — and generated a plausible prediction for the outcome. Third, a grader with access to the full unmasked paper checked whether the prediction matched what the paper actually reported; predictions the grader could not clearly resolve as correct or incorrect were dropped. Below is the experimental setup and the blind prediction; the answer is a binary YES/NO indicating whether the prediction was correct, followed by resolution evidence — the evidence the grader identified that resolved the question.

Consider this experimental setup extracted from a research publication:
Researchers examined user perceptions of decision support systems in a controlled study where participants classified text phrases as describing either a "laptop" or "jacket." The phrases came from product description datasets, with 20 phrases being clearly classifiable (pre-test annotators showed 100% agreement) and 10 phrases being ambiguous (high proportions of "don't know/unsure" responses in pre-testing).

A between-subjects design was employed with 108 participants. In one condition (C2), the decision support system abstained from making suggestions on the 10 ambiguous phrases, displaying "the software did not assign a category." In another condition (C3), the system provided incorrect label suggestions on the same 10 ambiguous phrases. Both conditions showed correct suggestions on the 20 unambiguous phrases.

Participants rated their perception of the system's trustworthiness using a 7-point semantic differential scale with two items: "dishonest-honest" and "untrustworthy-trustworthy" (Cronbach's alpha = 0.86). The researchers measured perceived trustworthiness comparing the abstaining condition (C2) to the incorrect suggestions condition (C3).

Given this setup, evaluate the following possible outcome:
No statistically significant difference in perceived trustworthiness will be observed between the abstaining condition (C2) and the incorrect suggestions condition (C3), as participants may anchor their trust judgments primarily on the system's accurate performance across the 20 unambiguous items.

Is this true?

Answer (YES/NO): YES